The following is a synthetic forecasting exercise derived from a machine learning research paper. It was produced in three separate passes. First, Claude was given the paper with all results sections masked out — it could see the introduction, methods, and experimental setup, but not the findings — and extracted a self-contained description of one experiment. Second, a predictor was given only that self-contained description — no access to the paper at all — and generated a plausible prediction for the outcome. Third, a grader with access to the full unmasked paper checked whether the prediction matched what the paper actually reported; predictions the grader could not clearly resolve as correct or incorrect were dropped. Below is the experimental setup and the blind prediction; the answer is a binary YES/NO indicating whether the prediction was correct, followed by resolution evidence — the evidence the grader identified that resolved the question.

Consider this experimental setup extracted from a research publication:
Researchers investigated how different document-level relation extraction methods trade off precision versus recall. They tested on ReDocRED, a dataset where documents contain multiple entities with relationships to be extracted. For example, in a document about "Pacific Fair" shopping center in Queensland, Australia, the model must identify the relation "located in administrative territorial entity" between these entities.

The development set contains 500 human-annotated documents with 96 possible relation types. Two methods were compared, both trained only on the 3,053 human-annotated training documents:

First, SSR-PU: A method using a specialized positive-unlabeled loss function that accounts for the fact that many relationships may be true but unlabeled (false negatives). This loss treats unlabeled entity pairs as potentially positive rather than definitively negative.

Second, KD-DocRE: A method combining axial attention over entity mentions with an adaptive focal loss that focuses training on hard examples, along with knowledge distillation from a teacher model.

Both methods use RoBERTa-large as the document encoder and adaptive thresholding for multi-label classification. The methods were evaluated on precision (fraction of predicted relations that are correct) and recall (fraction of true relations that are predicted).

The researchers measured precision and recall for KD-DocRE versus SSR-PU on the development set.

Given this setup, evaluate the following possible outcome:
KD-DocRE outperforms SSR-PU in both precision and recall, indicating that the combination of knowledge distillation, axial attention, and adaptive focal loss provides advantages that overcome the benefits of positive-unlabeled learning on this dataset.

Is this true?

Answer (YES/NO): NO